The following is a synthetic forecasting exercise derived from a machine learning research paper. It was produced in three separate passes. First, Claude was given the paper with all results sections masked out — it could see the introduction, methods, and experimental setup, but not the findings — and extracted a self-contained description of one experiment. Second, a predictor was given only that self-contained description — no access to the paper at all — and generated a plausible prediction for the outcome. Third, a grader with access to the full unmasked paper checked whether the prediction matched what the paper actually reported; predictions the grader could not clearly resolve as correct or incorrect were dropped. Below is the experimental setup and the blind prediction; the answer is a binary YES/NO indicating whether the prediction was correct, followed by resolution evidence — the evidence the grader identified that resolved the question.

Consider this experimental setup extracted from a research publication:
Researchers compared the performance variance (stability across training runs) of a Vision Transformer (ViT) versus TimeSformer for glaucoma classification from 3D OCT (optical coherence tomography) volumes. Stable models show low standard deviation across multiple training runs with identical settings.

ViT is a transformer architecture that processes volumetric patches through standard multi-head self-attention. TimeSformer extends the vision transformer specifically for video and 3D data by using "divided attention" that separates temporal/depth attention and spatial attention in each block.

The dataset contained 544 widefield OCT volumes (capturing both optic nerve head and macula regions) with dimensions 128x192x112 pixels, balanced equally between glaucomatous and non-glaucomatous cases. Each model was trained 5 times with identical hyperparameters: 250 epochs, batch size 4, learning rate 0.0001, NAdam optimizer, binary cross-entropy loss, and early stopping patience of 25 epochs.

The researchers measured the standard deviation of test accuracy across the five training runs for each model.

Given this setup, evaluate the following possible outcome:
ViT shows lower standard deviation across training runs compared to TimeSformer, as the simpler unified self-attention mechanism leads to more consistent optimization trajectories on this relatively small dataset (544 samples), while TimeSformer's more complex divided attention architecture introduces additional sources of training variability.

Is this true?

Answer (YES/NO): NO